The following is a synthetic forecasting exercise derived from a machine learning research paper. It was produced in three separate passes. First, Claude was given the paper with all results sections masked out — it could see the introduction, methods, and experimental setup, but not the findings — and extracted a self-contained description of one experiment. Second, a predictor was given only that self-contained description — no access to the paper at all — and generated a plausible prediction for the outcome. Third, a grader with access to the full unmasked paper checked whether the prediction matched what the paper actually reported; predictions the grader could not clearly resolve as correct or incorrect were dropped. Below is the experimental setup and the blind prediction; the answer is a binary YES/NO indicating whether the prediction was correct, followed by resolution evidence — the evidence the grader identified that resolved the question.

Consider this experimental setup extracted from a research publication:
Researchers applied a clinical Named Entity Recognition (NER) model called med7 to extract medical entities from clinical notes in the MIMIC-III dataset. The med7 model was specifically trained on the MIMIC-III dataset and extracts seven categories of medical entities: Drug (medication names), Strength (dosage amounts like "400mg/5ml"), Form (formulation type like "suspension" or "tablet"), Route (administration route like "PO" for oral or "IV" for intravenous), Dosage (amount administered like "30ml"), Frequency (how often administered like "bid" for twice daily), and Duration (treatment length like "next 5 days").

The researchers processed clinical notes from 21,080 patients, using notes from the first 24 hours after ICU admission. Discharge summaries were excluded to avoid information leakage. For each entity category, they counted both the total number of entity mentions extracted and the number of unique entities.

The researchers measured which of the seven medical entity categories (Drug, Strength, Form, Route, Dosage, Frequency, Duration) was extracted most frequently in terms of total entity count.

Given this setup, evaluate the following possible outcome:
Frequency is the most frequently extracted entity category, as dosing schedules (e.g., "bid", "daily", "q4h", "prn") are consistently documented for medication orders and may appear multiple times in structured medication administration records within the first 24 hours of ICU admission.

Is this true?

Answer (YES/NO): NO